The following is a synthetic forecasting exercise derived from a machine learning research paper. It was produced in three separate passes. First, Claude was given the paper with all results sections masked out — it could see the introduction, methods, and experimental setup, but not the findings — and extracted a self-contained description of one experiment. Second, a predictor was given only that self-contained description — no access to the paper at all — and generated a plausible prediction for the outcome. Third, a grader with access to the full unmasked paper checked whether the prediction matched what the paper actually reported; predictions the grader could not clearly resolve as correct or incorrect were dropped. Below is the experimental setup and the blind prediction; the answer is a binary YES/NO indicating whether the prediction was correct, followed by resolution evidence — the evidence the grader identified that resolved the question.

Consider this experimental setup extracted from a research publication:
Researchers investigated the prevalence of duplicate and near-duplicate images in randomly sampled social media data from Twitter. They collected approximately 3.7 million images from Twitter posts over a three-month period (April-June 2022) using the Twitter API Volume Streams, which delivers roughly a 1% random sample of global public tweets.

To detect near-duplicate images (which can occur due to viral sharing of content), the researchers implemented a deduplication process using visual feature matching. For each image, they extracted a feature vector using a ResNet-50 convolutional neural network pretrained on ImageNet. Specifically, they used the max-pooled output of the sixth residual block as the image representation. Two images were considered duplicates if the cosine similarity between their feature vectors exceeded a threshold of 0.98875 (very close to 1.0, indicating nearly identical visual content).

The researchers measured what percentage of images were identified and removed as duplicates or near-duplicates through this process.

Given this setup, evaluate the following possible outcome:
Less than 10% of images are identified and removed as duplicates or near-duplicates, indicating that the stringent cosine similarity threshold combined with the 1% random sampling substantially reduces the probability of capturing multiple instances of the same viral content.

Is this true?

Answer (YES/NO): NO